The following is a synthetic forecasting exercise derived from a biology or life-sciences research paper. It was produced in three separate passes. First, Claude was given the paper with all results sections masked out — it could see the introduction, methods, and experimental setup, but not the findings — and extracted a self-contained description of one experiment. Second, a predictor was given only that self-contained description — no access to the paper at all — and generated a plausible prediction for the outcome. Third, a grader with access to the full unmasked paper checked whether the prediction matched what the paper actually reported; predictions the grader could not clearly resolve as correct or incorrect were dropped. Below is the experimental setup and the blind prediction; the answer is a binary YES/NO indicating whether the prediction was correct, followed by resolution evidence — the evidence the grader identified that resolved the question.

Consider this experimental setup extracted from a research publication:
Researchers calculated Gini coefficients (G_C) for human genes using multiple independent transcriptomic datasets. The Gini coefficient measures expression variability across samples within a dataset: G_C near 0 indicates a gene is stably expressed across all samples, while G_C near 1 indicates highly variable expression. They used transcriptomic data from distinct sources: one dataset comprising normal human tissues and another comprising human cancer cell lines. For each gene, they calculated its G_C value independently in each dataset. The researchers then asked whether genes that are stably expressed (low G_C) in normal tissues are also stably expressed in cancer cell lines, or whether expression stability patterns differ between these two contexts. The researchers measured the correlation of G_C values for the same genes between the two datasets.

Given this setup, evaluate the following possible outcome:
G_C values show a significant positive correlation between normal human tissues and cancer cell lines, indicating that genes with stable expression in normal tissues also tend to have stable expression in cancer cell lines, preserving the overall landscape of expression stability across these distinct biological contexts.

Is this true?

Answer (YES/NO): YES